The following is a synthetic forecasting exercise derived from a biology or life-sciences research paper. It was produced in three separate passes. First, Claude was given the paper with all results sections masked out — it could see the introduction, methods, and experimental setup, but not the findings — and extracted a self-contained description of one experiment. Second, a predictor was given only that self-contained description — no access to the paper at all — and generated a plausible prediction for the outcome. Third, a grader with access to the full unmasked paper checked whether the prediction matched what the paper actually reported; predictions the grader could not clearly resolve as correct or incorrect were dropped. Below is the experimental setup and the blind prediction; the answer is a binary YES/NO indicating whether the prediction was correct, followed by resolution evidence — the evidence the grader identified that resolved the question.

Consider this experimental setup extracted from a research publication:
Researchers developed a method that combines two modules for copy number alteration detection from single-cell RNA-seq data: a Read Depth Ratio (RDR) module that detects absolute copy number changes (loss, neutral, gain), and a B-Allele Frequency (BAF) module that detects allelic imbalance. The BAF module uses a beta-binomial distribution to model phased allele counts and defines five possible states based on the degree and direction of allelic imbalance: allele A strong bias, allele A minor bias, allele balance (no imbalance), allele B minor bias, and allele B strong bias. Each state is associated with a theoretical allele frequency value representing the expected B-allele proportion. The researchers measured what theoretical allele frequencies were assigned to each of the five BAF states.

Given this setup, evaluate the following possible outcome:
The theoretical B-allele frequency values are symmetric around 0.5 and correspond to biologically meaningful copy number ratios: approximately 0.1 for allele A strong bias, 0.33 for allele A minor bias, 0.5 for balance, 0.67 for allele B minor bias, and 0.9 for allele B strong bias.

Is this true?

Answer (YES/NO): NO